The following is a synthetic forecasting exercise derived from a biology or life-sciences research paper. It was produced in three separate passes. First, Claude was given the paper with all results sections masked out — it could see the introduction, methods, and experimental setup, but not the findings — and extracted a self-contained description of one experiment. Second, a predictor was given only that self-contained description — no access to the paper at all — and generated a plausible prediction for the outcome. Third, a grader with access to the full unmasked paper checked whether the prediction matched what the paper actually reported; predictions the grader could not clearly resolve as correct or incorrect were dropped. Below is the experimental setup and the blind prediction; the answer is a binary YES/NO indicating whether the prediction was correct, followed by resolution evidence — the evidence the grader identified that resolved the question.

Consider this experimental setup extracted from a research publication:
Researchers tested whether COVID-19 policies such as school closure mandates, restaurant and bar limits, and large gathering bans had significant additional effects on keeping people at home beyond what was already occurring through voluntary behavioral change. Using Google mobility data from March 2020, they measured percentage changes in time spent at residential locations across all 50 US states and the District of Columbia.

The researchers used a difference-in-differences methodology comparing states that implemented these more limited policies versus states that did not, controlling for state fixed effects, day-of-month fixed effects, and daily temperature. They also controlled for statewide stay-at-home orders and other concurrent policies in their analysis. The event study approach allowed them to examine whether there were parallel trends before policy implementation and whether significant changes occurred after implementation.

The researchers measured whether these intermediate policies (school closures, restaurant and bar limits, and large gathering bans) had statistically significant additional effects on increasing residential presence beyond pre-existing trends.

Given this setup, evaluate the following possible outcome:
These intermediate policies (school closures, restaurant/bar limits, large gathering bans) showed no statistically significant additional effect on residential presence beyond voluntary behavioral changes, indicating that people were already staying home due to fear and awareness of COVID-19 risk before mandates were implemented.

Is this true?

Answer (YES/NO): NO